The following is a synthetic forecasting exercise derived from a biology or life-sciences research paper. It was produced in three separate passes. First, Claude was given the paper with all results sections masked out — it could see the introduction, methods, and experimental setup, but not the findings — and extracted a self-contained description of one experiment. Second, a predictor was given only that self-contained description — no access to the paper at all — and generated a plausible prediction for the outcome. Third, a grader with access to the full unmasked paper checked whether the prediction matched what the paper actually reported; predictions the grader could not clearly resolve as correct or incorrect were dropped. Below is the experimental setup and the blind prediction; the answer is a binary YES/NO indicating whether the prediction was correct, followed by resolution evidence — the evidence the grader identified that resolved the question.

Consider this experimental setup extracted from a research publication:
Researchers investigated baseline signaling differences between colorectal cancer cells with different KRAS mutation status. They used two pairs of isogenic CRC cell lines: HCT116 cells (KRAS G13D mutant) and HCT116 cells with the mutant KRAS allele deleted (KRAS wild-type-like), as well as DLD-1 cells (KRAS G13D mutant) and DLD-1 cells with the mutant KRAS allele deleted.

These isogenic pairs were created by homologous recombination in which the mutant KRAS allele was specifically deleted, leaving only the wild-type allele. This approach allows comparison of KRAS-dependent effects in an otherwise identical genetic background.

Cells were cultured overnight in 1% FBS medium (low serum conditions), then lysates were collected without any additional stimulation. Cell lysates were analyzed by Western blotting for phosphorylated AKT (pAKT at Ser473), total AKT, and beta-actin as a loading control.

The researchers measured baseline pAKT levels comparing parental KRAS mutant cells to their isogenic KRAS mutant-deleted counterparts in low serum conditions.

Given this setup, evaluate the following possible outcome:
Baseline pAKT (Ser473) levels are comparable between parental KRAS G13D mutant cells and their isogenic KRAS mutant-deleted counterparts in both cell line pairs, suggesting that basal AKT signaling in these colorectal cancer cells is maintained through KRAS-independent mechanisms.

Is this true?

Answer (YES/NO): NO